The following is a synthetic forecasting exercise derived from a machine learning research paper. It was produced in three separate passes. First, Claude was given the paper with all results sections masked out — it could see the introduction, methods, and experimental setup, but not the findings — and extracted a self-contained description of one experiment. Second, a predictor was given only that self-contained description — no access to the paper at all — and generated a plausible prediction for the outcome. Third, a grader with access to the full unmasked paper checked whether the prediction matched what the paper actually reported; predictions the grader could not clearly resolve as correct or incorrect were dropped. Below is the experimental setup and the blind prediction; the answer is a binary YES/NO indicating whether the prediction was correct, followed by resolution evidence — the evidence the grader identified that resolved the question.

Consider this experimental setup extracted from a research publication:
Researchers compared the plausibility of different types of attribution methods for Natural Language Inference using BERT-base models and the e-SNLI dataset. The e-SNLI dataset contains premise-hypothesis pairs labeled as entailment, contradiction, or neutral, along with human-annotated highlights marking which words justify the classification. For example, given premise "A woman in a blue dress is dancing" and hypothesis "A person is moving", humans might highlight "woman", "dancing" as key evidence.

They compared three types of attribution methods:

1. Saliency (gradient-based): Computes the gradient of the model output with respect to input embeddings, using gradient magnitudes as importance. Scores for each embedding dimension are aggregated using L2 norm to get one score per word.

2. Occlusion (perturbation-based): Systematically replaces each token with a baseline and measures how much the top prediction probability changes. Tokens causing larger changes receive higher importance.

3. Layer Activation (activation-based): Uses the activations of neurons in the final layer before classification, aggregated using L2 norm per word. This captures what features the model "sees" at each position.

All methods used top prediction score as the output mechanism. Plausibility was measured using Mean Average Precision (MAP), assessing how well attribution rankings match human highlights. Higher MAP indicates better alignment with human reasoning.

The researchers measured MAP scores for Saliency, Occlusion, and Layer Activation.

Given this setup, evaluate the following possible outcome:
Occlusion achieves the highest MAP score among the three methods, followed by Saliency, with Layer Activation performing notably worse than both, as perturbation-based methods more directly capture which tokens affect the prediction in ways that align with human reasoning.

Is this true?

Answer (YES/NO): NO